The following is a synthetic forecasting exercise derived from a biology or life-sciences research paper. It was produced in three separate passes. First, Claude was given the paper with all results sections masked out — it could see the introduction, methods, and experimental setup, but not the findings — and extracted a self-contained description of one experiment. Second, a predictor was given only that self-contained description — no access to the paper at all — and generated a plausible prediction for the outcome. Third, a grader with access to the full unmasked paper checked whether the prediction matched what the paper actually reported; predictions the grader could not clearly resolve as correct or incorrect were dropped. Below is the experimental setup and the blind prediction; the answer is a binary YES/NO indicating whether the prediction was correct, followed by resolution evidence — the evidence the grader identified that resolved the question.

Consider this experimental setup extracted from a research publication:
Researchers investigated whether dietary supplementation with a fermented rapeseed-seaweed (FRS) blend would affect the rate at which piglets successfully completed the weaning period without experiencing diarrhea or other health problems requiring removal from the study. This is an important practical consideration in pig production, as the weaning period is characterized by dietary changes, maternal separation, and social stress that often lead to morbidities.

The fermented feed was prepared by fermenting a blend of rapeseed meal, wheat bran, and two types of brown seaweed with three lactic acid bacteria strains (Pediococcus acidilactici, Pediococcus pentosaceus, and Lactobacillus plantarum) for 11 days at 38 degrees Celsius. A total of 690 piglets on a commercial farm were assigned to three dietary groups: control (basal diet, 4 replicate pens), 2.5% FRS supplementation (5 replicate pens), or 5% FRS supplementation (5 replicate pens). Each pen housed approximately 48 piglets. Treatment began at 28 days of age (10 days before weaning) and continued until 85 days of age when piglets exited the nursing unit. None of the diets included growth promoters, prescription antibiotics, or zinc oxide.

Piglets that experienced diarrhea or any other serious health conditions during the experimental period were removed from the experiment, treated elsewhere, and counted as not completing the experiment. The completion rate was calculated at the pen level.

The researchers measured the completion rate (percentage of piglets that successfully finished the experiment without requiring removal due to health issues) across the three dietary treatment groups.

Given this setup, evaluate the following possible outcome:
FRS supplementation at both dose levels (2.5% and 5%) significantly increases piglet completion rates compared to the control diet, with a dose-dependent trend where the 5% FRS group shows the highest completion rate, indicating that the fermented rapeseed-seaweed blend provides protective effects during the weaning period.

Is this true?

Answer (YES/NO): NO